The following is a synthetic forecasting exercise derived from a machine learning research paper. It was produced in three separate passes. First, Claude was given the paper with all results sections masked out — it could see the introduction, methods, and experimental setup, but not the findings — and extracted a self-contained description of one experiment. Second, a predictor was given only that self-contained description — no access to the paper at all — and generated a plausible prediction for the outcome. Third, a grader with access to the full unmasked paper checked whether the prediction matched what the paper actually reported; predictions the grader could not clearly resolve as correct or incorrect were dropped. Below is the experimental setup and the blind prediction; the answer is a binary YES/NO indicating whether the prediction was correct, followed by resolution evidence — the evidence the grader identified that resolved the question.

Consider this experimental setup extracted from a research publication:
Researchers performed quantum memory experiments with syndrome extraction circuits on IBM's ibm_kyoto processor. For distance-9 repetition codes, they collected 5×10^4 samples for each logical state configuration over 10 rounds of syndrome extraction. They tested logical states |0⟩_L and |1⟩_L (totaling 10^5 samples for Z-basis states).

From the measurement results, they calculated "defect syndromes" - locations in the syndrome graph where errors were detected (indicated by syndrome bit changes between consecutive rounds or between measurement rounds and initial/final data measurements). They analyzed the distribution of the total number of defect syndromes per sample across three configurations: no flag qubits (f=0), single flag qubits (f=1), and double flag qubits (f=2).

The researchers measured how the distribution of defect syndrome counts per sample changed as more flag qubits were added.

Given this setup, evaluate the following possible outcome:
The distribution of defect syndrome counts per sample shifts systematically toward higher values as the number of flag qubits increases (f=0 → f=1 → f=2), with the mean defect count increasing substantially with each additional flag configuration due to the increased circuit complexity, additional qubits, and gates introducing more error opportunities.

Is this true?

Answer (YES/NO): YES